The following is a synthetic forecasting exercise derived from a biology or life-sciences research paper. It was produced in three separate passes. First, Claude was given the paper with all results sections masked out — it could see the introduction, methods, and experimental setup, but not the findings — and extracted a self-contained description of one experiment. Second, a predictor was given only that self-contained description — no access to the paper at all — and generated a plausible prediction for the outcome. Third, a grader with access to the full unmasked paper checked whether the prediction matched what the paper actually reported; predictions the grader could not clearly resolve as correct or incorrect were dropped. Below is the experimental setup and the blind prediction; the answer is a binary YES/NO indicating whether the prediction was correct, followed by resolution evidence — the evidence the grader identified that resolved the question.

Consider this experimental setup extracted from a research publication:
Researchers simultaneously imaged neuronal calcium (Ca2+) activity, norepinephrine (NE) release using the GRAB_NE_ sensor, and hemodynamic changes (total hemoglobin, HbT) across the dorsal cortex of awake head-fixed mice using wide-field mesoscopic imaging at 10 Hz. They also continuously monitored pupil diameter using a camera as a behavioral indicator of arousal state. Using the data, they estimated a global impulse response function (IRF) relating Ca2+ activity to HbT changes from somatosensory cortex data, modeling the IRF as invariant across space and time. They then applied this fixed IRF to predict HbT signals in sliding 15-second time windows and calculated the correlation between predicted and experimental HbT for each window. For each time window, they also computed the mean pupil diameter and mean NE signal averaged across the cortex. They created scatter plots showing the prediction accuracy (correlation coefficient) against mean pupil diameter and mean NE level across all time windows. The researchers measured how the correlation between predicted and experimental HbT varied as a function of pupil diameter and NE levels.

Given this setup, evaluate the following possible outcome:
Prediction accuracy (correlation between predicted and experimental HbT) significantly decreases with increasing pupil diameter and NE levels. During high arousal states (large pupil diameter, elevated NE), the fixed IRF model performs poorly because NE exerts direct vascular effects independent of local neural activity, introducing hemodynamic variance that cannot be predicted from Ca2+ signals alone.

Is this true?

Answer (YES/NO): YES